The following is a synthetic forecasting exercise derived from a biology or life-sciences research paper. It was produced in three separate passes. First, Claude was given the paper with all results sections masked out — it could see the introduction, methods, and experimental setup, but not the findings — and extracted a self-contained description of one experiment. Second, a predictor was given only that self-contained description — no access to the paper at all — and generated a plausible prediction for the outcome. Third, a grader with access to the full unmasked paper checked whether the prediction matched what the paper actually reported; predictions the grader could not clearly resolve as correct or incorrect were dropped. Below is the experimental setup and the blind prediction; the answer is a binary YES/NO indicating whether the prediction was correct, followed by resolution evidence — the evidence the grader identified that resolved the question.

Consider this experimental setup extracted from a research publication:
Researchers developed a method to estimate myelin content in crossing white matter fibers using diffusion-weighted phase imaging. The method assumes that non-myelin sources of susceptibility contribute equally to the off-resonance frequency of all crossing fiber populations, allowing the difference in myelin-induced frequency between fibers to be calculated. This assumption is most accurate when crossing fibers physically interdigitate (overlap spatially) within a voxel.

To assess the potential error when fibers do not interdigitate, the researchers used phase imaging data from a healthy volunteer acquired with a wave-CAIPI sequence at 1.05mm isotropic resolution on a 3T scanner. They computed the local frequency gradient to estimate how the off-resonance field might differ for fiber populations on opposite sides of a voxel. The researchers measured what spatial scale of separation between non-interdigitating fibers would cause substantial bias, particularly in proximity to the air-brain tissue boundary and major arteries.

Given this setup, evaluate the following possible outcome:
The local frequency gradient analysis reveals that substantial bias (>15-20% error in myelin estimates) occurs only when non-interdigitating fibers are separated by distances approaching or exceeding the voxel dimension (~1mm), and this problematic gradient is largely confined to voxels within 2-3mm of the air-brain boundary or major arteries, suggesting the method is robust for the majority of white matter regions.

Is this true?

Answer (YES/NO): NO